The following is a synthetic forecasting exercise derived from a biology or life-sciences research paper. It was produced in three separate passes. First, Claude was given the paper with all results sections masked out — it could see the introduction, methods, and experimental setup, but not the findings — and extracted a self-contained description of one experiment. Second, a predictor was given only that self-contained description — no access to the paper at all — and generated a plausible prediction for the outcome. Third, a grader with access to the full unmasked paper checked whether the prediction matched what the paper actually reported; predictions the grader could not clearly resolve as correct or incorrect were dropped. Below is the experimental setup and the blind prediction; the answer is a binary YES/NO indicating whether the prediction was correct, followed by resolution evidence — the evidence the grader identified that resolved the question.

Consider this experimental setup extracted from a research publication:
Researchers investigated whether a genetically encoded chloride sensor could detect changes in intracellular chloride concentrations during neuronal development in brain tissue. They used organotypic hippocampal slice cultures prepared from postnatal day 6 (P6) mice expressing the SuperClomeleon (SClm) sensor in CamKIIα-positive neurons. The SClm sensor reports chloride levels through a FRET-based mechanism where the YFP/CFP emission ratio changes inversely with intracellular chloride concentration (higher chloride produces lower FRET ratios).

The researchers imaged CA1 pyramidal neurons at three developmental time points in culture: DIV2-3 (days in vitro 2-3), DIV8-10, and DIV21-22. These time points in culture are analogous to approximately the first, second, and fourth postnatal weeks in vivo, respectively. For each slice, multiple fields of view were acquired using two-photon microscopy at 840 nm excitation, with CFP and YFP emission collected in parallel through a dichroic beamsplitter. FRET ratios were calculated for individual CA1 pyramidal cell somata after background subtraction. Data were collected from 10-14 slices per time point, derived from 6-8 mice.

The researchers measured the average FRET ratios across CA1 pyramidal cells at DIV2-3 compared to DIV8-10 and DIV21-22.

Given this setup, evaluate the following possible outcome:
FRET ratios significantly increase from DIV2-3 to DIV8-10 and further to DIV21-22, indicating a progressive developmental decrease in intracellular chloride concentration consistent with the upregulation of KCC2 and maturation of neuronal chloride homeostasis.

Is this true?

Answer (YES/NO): NO